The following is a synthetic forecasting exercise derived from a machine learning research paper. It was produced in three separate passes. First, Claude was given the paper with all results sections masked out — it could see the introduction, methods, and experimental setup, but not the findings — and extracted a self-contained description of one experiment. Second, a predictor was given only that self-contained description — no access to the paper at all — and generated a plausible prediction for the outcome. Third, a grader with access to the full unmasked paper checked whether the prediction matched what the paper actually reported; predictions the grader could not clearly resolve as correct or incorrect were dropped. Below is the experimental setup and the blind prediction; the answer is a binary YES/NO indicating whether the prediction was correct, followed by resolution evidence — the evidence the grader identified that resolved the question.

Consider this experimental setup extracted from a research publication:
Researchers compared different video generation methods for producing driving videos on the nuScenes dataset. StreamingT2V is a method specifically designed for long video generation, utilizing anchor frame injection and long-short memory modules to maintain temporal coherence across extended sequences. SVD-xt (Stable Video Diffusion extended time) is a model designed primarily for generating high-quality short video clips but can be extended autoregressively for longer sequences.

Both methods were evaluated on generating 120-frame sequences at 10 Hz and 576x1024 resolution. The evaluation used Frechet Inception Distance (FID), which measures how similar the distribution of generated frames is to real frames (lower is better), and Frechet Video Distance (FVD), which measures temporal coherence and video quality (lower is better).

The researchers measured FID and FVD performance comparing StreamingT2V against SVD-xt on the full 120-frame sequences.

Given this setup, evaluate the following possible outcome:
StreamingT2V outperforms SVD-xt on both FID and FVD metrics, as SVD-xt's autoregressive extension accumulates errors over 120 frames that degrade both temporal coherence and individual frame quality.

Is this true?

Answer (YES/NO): NO